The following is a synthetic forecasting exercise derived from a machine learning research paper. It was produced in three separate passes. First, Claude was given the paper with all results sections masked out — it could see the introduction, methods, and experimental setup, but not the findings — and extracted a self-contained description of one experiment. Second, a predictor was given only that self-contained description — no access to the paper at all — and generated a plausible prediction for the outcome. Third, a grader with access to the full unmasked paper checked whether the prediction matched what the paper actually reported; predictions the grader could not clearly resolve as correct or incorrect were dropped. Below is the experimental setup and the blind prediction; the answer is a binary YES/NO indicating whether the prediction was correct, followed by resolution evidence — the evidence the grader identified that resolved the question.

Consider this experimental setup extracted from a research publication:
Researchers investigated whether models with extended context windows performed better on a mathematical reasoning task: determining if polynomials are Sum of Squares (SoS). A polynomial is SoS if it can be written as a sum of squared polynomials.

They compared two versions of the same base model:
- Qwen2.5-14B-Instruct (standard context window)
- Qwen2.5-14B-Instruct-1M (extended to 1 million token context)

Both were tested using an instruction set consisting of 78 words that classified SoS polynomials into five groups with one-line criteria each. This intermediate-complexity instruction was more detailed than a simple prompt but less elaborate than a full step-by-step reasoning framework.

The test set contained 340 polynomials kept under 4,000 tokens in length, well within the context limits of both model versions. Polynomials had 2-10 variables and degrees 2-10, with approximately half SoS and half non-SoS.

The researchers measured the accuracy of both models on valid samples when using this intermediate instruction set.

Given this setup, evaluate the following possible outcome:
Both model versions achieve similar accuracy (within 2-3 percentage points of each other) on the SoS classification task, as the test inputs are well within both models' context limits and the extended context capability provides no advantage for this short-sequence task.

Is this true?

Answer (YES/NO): NO